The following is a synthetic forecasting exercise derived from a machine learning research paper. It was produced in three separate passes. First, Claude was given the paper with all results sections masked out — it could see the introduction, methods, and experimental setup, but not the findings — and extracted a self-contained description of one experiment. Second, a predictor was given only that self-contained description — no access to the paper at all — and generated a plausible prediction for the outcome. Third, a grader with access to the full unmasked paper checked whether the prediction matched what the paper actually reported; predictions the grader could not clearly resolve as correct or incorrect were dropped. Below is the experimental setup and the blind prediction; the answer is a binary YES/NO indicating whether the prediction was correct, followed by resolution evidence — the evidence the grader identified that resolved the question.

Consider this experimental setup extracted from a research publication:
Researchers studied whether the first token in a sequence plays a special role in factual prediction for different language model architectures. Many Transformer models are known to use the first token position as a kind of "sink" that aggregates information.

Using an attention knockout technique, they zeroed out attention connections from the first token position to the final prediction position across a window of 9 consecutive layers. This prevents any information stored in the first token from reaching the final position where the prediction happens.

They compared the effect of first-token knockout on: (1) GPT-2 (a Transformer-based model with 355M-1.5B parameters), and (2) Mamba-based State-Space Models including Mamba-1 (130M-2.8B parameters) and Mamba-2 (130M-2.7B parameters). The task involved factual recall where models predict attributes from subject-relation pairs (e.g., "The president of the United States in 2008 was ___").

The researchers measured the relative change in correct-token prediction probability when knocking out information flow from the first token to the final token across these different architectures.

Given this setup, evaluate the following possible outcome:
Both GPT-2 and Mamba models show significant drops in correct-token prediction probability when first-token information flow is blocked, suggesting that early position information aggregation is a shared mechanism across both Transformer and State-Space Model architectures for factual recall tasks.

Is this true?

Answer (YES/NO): NO